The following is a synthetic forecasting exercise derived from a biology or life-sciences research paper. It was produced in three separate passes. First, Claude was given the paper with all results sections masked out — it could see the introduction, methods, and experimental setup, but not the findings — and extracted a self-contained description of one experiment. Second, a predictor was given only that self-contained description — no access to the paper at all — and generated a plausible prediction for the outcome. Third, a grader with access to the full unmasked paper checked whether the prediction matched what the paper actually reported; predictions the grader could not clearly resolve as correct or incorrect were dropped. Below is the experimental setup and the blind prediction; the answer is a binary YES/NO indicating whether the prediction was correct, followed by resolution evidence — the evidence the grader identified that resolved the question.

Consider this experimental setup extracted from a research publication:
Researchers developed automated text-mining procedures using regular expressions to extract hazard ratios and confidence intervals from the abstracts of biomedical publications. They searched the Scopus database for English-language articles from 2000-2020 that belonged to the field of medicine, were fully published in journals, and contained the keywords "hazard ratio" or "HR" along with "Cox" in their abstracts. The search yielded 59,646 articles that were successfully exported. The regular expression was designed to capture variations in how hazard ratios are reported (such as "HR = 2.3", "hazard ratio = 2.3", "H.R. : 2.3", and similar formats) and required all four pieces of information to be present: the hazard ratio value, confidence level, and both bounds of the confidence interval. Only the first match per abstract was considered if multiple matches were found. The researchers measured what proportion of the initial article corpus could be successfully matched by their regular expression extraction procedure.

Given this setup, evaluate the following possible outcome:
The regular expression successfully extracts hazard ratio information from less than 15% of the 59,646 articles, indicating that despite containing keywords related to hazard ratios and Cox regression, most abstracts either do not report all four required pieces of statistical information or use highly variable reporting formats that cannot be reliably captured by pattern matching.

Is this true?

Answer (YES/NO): NO